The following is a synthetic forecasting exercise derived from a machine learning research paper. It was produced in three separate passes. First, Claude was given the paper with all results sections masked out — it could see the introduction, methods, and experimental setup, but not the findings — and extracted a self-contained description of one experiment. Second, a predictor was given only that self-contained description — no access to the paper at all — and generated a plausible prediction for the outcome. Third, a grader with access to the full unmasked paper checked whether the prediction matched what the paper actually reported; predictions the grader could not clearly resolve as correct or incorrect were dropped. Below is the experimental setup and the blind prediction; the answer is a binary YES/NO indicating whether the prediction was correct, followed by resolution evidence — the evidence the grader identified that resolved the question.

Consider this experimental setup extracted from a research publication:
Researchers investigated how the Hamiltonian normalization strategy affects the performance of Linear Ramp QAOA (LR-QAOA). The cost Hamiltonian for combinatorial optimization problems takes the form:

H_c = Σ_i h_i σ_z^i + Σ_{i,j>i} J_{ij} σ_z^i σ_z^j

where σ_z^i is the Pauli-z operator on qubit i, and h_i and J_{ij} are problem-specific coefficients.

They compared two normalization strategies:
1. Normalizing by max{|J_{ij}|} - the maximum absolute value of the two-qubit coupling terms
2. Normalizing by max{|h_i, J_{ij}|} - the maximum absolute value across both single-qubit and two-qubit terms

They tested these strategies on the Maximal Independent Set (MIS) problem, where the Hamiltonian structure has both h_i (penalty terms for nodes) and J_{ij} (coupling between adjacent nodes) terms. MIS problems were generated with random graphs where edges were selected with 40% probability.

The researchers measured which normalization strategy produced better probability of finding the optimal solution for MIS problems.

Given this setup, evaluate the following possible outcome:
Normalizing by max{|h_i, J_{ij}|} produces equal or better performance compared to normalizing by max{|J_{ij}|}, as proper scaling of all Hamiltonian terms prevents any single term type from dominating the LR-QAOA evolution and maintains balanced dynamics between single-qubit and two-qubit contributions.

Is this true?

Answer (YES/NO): NO